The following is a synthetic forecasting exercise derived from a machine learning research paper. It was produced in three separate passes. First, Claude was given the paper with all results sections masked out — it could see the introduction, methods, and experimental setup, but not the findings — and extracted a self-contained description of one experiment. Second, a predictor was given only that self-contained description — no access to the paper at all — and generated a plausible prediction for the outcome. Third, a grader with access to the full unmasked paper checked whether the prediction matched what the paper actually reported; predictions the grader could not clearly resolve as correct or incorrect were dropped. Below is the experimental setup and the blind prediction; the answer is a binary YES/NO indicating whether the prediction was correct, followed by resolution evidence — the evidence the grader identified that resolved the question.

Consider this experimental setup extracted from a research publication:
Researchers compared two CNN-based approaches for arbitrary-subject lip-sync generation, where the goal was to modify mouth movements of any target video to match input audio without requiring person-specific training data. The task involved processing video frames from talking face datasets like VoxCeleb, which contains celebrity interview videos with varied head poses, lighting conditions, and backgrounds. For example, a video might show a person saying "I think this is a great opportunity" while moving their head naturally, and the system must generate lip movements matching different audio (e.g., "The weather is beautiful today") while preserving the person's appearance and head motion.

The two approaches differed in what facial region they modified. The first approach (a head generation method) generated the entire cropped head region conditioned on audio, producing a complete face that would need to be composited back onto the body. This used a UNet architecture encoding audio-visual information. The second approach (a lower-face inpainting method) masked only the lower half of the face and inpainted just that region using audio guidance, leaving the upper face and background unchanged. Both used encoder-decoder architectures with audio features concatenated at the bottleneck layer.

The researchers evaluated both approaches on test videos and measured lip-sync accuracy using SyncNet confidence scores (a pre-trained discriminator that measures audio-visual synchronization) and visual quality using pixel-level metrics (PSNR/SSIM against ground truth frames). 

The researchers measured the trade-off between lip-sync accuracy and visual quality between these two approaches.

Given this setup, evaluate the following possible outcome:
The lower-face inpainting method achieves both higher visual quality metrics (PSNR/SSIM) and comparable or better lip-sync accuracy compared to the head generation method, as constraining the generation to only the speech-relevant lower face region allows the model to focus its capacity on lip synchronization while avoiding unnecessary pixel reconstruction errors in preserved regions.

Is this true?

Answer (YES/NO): NO